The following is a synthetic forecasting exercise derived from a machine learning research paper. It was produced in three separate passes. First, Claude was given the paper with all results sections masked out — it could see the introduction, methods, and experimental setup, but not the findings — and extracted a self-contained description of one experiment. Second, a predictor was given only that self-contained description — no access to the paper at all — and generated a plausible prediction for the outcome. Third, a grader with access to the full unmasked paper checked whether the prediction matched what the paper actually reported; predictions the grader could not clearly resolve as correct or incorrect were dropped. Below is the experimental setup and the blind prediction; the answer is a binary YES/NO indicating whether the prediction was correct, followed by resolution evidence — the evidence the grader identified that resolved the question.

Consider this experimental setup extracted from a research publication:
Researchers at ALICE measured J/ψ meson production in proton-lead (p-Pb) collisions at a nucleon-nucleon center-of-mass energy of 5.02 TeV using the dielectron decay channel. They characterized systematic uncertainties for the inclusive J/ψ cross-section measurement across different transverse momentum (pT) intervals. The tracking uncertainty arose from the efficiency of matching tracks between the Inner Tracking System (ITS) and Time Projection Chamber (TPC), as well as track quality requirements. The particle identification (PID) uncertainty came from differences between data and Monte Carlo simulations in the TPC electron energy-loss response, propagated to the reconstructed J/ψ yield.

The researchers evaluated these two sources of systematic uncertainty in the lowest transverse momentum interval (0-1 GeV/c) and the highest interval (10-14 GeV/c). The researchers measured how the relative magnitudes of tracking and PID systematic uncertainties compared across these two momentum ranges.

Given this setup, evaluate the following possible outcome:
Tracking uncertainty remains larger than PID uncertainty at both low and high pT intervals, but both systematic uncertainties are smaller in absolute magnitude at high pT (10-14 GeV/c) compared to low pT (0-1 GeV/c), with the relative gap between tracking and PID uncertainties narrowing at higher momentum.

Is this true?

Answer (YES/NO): NO